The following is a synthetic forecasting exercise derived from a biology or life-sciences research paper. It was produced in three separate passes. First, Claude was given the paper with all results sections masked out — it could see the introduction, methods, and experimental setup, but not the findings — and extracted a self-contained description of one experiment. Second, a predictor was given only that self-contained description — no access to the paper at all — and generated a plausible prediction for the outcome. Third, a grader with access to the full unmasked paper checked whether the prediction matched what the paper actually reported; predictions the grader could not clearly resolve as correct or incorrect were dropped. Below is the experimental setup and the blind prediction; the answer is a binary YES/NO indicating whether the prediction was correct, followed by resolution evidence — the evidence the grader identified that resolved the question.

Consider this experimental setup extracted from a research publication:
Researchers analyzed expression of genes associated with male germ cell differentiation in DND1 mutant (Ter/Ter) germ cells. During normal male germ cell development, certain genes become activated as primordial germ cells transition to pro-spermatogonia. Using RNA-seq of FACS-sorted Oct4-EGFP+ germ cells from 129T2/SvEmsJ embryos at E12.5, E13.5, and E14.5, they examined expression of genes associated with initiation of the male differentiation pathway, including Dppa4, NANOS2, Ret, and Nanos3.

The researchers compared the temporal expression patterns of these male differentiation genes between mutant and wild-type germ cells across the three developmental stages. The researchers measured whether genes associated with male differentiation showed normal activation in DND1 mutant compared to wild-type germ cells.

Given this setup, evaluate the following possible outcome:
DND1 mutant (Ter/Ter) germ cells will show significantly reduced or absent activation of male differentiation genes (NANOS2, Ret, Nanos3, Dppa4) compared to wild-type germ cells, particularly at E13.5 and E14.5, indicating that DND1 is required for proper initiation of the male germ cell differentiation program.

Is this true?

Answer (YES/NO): YES